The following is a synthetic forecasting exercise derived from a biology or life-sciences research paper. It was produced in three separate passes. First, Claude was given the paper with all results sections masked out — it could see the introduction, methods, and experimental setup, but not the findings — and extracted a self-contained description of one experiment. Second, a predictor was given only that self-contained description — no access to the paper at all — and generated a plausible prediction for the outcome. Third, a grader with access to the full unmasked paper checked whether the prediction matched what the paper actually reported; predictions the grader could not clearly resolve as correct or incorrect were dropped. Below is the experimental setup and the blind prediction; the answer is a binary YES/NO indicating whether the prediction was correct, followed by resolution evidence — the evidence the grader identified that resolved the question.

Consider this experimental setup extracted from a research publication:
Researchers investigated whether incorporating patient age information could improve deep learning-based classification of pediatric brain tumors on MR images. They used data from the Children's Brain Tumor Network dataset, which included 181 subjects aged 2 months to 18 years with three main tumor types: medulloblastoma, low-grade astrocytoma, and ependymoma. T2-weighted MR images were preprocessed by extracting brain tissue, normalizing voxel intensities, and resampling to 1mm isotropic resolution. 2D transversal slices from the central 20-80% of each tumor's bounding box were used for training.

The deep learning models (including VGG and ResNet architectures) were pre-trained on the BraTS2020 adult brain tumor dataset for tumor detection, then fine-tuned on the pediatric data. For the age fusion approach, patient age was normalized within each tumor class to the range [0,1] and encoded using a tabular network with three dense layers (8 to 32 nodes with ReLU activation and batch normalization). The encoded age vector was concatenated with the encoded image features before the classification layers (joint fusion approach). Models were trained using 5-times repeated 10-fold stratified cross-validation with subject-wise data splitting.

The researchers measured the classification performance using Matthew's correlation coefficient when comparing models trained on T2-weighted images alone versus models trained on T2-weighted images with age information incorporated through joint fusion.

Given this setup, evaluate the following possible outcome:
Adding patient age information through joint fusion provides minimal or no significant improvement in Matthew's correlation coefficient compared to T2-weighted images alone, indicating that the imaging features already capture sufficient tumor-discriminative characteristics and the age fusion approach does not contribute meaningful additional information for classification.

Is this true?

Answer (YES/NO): NO